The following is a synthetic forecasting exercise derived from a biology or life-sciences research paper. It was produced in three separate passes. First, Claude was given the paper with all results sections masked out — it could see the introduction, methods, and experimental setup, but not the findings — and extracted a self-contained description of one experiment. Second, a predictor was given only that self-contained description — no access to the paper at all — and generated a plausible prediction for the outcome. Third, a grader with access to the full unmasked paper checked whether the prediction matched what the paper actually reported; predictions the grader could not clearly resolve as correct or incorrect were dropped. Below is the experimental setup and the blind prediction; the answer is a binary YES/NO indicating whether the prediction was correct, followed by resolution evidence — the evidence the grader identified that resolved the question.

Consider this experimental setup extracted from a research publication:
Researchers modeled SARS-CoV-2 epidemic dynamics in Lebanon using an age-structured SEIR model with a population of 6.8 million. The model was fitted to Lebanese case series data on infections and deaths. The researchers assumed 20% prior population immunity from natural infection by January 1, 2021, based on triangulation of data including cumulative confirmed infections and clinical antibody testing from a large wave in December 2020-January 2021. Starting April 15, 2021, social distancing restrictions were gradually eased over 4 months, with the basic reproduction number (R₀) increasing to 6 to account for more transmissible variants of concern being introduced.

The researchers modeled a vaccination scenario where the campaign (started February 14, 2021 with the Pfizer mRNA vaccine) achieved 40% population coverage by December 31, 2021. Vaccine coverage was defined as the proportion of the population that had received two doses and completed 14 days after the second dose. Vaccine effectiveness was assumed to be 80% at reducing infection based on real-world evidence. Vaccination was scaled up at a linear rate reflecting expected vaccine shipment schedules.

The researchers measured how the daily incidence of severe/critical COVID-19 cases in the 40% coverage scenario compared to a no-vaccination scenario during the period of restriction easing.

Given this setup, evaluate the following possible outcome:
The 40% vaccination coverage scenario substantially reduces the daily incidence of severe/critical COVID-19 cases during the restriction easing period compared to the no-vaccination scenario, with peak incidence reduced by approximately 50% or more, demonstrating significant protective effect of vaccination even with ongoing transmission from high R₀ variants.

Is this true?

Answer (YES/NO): NO